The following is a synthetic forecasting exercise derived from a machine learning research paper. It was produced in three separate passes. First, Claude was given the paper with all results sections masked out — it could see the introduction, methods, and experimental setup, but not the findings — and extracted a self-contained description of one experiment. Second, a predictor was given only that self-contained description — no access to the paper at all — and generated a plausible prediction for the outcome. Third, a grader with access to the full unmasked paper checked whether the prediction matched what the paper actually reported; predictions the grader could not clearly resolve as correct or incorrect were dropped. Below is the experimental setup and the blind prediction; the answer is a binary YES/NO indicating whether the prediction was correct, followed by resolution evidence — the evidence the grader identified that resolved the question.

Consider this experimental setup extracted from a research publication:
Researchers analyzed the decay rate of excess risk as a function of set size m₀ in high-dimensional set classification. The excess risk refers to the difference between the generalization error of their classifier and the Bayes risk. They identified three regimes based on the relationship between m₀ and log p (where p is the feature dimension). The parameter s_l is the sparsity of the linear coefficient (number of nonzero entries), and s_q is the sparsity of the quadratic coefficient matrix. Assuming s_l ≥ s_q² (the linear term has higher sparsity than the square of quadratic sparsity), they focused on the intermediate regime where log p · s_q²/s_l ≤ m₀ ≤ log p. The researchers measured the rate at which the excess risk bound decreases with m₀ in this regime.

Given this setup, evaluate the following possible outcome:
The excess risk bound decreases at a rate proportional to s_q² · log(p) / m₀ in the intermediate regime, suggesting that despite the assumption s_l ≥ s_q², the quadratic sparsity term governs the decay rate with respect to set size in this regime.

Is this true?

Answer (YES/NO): NO